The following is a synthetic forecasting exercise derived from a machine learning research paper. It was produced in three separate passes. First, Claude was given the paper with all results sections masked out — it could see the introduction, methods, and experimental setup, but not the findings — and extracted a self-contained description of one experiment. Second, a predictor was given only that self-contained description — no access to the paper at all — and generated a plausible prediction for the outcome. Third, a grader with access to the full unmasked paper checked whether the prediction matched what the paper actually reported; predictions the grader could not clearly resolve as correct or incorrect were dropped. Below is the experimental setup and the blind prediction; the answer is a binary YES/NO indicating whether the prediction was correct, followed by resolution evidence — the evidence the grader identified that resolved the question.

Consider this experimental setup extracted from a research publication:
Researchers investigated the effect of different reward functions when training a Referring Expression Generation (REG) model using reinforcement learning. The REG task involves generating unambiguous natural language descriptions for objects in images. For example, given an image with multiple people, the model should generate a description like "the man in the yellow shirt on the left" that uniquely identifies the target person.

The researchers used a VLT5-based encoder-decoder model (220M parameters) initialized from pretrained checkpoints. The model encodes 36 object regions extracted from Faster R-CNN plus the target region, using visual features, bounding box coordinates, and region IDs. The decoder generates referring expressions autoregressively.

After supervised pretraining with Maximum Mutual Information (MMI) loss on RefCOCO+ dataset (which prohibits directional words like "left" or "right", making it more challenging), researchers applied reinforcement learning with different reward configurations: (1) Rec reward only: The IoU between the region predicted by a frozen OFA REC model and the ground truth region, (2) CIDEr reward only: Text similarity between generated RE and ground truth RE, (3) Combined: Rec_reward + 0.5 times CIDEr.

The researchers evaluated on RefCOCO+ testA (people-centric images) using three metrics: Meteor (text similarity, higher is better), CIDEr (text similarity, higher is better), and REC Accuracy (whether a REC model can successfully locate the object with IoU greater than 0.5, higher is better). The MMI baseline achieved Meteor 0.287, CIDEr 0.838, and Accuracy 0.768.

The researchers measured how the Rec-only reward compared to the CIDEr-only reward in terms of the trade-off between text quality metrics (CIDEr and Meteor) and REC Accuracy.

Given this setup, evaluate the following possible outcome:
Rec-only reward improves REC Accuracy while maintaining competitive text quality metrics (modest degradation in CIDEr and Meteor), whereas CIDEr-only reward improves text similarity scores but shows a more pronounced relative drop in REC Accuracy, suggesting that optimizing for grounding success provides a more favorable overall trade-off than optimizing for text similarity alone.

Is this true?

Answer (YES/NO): NO